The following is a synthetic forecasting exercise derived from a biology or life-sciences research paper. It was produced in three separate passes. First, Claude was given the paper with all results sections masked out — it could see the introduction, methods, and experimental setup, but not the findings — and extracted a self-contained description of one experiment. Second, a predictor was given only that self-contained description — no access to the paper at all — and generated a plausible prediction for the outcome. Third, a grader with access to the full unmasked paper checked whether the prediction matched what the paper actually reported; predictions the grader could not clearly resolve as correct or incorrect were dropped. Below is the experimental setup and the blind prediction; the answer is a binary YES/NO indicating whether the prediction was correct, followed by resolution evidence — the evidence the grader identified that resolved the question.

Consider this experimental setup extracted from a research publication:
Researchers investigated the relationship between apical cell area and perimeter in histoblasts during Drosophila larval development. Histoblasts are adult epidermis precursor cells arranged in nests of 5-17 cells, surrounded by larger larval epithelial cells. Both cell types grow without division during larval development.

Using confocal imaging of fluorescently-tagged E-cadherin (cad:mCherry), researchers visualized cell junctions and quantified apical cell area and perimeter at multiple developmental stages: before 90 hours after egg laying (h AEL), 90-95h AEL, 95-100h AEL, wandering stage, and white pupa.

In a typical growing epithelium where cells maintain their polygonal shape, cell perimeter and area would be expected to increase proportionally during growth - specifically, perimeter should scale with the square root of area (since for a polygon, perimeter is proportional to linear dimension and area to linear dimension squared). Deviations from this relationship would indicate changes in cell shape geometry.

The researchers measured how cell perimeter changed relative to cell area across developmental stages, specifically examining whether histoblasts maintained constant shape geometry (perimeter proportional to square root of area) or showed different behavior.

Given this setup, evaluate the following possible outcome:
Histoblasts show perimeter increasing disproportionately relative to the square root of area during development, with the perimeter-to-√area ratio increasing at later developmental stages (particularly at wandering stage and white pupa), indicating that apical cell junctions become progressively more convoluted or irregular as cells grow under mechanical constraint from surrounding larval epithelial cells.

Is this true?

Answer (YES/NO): YES